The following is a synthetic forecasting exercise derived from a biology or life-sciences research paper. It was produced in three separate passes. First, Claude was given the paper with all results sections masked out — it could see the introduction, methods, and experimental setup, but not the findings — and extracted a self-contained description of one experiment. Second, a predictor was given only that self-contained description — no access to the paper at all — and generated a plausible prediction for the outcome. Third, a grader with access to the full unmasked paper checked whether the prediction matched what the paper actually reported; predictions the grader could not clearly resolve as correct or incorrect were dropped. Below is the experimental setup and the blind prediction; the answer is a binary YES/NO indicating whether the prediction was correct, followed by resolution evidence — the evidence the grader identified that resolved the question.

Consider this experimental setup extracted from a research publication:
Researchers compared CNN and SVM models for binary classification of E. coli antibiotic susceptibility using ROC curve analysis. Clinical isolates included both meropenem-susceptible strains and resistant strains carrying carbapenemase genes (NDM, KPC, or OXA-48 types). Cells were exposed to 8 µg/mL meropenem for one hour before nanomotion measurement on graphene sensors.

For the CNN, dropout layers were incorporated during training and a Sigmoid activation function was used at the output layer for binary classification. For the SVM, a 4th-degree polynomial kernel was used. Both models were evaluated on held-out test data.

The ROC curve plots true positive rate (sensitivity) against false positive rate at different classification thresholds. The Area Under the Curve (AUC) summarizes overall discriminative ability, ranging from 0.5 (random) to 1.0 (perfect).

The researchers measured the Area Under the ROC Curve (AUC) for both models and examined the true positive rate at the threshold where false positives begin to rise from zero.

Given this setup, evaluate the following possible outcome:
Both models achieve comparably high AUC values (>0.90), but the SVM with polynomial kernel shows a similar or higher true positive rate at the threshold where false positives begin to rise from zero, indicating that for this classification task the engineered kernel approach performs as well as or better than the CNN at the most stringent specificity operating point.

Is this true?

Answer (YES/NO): NO